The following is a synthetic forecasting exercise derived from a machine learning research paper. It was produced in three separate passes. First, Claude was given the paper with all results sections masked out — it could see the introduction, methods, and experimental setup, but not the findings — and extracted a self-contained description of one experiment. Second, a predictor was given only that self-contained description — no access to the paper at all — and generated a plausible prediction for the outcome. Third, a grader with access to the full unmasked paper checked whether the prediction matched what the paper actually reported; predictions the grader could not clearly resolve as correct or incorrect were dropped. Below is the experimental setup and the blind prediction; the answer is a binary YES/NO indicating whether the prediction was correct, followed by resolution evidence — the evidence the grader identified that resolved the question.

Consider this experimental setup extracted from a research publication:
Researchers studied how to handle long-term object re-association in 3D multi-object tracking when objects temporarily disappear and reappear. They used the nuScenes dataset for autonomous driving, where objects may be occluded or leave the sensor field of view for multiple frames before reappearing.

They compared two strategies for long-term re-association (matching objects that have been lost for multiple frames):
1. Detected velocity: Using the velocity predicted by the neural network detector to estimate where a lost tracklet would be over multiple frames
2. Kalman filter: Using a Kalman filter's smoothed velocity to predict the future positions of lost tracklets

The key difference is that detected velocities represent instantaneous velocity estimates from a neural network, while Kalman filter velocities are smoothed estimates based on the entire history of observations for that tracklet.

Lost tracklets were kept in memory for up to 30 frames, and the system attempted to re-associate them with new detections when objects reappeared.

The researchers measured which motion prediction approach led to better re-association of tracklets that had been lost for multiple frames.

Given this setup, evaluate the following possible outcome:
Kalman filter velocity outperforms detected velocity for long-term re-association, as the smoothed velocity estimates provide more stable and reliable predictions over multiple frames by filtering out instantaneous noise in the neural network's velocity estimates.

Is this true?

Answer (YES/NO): YES